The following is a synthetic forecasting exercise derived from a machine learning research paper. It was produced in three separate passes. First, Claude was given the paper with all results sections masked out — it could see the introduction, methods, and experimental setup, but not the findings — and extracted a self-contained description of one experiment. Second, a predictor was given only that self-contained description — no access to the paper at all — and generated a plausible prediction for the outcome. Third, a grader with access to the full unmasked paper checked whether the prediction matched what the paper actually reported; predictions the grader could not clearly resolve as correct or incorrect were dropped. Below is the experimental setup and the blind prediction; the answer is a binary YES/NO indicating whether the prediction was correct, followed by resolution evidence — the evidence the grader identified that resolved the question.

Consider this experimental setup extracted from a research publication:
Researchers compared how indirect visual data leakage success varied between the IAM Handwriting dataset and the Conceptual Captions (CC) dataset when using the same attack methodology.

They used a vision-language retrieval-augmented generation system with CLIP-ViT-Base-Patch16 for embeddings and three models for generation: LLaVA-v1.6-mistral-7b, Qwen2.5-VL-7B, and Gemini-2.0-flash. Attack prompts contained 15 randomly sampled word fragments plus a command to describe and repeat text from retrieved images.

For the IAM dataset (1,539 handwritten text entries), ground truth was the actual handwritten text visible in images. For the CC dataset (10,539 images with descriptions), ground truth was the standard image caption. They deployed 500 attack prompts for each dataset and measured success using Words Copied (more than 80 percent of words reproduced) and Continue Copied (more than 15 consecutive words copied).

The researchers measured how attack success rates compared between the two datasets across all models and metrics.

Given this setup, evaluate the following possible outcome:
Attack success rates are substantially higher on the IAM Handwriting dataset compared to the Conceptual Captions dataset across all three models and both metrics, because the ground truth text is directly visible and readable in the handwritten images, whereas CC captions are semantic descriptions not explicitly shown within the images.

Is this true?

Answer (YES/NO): YES